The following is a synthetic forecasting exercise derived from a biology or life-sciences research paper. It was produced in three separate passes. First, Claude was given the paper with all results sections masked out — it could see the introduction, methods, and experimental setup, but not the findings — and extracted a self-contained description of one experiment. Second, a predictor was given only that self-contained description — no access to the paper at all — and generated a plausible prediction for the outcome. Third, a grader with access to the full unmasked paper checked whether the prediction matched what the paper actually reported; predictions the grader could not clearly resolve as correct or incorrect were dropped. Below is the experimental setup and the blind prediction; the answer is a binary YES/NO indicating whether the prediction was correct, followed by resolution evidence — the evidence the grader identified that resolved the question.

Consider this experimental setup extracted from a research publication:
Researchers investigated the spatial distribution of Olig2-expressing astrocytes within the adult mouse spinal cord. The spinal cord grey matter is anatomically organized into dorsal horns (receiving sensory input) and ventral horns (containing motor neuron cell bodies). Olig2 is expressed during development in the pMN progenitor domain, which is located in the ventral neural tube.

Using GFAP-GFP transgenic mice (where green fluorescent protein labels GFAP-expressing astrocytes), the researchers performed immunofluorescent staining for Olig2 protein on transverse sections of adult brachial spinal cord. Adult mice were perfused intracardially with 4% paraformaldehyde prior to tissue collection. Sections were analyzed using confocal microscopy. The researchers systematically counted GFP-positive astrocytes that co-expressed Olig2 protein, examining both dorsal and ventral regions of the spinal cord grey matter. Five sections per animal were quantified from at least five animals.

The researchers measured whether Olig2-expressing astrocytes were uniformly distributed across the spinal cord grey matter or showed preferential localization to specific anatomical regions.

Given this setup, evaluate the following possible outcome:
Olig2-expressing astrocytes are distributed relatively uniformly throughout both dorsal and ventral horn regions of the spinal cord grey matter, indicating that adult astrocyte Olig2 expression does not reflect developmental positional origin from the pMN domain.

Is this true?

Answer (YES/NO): NO